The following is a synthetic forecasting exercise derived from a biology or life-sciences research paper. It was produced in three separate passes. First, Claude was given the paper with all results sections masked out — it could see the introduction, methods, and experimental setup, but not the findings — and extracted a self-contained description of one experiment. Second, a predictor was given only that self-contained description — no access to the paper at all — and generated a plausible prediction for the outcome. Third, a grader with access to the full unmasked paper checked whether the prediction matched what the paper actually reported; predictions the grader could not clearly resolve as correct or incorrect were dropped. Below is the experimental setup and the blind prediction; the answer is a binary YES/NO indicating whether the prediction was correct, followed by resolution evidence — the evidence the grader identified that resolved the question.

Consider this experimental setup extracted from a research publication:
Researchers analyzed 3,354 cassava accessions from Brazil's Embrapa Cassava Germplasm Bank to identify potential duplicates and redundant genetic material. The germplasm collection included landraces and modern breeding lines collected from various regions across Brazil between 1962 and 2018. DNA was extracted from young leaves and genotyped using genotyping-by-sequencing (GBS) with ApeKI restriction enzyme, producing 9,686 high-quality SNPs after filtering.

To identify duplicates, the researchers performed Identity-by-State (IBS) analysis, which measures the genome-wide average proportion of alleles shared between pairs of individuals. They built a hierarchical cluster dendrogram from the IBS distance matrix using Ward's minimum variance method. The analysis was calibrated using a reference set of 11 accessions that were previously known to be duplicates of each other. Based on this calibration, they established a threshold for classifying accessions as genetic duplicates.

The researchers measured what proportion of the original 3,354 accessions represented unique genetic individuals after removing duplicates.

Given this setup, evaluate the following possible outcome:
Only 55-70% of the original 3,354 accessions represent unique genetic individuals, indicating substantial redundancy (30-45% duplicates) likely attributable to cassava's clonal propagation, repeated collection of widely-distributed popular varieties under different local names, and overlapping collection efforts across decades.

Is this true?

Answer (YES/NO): NO